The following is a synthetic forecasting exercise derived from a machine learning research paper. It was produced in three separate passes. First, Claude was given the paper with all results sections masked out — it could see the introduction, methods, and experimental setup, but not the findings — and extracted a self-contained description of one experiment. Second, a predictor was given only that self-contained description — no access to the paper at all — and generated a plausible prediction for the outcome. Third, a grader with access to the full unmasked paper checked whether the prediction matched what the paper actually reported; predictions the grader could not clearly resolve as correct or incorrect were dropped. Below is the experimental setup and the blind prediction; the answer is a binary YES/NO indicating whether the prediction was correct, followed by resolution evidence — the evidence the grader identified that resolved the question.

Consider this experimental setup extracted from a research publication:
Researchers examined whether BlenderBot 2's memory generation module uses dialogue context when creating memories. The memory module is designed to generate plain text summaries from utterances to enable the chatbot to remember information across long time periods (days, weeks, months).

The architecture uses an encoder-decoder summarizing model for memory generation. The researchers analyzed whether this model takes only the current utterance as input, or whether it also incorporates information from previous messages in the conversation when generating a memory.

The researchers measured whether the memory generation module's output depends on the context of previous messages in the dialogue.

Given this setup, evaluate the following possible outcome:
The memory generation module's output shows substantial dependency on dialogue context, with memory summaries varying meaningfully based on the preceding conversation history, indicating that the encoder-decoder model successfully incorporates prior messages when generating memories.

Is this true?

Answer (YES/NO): NO